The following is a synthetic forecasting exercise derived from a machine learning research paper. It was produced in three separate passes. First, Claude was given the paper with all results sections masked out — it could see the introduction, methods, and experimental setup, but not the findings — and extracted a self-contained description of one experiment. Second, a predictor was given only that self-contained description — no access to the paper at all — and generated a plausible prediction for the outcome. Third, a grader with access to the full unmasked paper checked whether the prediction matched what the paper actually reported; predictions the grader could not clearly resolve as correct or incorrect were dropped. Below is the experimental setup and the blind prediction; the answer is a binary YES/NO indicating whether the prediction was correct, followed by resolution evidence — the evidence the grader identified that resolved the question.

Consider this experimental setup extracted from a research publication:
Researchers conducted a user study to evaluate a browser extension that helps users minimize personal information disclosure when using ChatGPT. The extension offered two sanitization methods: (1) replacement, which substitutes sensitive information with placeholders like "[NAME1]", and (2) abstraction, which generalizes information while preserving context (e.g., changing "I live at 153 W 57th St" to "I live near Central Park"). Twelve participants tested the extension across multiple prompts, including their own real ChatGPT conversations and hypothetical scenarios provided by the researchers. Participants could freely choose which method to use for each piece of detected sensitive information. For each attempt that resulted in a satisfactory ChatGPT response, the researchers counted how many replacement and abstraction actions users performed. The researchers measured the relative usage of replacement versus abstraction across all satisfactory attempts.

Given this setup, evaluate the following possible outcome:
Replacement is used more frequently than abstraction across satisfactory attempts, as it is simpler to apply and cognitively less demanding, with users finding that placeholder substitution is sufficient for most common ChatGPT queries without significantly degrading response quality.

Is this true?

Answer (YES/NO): YES